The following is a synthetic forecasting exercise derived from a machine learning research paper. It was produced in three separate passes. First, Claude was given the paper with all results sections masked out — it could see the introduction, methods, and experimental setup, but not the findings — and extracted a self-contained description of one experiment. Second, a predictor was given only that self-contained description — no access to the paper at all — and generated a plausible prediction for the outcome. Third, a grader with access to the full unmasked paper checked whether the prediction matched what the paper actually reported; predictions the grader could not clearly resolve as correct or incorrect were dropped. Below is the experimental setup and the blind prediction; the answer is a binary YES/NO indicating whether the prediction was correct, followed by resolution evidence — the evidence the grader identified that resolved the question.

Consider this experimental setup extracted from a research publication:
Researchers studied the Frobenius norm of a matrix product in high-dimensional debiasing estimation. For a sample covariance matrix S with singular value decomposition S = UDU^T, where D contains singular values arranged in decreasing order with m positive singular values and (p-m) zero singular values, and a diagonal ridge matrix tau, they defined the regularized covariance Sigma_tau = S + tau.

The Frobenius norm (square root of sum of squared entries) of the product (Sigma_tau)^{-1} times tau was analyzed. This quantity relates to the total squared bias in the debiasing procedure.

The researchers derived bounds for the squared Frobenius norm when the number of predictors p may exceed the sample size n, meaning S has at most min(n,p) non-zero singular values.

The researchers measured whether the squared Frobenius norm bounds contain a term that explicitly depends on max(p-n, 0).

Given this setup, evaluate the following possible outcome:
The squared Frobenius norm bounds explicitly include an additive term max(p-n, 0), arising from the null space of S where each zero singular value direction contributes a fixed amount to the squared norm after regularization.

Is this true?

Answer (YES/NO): YES